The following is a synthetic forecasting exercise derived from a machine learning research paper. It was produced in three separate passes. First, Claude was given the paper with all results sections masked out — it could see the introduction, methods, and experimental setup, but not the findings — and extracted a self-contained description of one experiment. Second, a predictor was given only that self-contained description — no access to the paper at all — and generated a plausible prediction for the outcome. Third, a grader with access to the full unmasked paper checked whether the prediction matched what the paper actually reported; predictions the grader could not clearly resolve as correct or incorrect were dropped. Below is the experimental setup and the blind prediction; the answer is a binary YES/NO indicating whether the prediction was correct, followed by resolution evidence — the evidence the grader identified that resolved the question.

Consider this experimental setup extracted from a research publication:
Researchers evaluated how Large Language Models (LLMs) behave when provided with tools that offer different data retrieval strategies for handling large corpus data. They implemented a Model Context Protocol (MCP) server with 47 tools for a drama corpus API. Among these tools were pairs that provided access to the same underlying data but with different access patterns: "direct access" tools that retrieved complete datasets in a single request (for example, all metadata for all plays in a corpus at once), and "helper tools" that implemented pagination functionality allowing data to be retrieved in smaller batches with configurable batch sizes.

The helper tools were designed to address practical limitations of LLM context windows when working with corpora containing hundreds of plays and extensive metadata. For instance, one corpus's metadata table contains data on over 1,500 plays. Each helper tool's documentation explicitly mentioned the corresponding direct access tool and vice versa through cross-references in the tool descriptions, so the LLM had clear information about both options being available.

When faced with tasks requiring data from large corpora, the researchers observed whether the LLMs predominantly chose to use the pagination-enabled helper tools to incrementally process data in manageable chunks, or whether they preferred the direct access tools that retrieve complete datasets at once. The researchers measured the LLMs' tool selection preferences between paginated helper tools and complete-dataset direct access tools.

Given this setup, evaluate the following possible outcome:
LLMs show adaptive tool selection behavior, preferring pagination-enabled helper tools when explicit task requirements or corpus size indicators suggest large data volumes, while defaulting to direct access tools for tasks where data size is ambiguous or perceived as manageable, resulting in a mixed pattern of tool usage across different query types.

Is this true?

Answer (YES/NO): NO